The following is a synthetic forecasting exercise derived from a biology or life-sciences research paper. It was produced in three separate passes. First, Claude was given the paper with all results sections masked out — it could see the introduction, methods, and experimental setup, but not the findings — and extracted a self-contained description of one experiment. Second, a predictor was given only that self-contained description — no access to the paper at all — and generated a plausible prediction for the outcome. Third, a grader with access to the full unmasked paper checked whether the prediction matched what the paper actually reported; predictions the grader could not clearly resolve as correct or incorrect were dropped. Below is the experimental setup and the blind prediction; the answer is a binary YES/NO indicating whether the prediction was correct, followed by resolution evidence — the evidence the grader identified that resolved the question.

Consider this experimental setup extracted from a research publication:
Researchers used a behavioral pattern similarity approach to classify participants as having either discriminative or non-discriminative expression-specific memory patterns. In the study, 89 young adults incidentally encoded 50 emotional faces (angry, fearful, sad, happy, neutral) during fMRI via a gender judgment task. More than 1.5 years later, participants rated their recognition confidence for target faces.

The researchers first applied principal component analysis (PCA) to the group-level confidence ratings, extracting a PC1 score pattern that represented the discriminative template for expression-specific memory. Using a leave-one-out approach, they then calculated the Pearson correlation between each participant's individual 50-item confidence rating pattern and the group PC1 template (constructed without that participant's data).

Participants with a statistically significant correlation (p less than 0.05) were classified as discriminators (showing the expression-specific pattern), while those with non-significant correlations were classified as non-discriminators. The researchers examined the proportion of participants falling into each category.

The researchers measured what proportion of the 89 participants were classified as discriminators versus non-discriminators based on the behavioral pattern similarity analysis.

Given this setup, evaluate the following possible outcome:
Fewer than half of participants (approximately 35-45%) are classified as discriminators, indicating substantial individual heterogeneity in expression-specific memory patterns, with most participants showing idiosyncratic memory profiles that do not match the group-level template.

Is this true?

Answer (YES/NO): NO